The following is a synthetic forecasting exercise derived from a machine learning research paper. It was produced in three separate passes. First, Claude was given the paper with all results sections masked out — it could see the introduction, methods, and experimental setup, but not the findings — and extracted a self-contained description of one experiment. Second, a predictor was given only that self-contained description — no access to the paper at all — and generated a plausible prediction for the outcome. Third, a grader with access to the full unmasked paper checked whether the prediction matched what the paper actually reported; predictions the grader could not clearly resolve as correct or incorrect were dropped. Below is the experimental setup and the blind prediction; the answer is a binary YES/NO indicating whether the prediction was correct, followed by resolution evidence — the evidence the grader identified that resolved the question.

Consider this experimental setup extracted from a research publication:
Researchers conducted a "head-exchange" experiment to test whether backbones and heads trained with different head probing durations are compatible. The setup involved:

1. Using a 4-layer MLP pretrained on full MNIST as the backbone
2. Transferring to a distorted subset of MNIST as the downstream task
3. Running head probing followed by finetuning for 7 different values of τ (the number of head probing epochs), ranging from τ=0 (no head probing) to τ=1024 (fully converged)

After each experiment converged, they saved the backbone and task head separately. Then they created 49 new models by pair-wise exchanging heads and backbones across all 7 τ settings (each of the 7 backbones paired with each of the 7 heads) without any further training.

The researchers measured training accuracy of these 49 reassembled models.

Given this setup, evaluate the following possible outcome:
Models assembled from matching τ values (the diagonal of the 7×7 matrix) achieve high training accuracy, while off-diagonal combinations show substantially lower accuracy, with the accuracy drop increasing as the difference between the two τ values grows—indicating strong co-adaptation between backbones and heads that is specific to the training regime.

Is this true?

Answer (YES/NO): NO